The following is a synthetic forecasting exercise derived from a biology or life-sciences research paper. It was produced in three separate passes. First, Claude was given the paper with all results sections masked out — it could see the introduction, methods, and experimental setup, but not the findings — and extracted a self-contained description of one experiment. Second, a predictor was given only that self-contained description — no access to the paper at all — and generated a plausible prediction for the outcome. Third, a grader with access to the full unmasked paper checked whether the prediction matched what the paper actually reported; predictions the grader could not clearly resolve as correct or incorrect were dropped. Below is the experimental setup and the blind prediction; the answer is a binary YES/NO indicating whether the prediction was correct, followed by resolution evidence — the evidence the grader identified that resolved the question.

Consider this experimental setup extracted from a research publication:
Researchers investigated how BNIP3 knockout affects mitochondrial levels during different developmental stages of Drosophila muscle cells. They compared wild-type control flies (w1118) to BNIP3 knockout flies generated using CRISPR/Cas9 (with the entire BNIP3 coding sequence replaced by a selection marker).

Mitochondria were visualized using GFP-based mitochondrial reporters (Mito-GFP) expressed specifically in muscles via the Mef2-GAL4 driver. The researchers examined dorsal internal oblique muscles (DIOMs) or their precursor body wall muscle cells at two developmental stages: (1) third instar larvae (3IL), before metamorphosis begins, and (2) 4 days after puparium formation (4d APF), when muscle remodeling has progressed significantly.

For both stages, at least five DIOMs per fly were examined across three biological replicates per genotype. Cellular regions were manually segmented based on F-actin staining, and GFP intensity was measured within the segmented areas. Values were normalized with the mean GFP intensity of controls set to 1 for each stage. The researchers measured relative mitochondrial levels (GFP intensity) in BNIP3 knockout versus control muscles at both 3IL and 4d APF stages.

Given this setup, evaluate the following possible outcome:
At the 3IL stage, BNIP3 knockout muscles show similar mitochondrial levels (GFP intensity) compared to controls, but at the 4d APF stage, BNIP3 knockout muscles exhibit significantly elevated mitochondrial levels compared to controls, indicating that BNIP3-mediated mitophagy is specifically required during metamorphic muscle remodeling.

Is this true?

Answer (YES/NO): YES